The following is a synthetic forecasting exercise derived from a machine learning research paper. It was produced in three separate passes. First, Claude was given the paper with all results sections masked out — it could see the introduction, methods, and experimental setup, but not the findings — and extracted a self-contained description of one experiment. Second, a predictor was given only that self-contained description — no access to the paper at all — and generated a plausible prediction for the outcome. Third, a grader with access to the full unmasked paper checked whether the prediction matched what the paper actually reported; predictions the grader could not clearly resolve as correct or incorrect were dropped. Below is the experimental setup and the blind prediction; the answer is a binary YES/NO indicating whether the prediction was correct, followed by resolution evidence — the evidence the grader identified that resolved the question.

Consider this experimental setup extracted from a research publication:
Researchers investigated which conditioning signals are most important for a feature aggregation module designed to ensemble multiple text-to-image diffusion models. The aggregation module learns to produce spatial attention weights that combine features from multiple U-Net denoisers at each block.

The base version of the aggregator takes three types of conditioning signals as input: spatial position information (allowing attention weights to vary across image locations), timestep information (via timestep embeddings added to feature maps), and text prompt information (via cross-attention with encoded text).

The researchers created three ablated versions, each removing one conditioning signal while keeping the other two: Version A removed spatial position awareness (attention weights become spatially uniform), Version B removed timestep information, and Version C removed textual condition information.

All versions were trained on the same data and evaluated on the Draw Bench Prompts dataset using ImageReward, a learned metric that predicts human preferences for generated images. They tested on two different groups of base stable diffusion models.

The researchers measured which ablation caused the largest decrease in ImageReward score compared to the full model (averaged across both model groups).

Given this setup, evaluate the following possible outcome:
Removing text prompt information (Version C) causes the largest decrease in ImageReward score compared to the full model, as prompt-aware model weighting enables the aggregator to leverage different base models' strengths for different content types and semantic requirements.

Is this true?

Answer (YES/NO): NO